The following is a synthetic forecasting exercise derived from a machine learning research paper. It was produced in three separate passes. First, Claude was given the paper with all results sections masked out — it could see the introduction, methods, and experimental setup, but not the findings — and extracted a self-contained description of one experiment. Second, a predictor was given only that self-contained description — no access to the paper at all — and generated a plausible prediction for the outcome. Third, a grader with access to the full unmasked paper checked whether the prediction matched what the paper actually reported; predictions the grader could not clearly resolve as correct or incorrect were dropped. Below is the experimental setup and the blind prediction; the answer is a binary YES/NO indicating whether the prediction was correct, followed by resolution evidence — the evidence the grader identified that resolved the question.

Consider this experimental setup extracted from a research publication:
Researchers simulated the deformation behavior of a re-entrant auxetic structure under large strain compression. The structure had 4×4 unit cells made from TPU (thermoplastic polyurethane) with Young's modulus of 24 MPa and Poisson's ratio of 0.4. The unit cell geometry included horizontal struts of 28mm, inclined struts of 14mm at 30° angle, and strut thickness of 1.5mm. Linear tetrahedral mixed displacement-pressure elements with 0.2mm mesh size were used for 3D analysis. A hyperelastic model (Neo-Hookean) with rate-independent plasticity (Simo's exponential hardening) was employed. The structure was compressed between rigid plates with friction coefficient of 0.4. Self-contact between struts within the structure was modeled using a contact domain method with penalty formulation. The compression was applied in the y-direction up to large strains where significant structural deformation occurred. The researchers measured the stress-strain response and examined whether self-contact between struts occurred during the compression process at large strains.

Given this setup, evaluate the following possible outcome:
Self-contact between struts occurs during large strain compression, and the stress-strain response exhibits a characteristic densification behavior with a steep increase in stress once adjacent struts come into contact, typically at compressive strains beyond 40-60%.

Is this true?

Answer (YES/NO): NO